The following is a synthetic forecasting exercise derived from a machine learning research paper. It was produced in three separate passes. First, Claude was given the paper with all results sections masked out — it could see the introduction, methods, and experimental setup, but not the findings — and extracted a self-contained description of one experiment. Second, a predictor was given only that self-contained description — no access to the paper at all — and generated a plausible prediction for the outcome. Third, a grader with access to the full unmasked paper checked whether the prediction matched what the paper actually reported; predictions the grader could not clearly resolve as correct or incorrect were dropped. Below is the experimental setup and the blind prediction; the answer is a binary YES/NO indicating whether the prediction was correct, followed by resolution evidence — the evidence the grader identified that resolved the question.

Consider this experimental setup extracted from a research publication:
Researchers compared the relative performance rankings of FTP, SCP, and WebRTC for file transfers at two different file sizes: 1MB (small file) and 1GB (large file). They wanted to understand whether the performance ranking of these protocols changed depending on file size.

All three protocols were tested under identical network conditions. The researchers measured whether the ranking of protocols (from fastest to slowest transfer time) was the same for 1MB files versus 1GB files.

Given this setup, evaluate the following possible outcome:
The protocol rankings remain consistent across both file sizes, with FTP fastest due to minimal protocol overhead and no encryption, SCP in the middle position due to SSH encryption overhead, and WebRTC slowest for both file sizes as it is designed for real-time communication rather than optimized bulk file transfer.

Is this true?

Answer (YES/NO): NO